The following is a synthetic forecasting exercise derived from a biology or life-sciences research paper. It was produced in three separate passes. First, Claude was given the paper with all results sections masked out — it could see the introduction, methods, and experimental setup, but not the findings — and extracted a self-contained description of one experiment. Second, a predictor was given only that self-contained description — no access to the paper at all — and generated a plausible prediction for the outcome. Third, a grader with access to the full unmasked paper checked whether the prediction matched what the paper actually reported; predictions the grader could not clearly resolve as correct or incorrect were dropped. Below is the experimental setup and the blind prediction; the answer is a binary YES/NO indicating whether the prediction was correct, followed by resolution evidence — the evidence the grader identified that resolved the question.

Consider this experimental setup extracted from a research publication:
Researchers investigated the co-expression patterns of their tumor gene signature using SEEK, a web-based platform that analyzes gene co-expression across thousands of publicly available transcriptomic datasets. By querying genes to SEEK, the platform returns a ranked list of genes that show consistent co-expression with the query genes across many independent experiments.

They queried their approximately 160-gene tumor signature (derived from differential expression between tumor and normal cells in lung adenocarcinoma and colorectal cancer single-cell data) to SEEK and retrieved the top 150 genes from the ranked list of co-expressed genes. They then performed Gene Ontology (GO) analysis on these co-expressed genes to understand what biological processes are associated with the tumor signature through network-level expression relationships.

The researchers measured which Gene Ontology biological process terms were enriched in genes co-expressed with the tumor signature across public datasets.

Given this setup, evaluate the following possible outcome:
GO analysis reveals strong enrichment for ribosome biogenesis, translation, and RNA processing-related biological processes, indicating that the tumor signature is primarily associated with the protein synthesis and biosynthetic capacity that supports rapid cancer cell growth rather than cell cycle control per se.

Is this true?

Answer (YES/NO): NO